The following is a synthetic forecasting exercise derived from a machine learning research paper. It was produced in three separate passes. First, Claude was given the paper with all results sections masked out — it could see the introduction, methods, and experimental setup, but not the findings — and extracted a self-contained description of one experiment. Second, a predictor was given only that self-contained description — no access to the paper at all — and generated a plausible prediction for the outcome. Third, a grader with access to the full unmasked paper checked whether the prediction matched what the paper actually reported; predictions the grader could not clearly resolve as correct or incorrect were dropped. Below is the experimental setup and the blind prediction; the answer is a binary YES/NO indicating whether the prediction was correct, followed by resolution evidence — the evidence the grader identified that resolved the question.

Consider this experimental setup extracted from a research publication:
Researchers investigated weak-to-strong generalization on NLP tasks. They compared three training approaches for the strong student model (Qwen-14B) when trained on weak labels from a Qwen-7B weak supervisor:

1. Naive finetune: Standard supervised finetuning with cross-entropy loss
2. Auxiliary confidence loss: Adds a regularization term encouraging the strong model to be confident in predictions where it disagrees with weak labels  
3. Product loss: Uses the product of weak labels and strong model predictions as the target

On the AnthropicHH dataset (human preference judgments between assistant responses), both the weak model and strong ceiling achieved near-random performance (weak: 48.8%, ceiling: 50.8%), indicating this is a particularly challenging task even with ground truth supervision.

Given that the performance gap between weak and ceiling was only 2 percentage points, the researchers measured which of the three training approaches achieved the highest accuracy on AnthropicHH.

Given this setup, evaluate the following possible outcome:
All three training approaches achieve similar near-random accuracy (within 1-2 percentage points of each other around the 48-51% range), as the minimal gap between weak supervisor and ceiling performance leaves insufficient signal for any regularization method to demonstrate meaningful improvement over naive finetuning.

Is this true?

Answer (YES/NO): YES